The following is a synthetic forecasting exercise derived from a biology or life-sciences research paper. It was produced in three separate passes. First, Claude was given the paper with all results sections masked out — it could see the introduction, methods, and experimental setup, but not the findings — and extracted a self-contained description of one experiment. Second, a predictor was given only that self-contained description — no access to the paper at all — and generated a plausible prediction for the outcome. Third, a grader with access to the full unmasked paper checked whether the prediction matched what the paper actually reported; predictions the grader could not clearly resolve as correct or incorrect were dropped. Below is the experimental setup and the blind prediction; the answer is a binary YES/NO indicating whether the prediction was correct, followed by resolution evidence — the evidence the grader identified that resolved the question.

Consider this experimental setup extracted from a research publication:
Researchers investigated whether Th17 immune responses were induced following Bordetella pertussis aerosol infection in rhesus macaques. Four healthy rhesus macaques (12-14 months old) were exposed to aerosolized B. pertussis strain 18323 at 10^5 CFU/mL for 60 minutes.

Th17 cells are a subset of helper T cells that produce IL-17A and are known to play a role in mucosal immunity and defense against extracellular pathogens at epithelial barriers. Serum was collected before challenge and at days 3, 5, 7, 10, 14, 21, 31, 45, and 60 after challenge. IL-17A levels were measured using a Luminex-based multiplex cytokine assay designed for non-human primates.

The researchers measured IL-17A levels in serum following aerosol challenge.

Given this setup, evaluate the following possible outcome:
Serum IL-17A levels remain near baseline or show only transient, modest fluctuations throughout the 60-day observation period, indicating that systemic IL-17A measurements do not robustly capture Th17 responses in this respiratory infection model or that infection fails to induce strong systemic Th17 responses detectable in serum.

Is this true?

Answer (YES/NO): NO